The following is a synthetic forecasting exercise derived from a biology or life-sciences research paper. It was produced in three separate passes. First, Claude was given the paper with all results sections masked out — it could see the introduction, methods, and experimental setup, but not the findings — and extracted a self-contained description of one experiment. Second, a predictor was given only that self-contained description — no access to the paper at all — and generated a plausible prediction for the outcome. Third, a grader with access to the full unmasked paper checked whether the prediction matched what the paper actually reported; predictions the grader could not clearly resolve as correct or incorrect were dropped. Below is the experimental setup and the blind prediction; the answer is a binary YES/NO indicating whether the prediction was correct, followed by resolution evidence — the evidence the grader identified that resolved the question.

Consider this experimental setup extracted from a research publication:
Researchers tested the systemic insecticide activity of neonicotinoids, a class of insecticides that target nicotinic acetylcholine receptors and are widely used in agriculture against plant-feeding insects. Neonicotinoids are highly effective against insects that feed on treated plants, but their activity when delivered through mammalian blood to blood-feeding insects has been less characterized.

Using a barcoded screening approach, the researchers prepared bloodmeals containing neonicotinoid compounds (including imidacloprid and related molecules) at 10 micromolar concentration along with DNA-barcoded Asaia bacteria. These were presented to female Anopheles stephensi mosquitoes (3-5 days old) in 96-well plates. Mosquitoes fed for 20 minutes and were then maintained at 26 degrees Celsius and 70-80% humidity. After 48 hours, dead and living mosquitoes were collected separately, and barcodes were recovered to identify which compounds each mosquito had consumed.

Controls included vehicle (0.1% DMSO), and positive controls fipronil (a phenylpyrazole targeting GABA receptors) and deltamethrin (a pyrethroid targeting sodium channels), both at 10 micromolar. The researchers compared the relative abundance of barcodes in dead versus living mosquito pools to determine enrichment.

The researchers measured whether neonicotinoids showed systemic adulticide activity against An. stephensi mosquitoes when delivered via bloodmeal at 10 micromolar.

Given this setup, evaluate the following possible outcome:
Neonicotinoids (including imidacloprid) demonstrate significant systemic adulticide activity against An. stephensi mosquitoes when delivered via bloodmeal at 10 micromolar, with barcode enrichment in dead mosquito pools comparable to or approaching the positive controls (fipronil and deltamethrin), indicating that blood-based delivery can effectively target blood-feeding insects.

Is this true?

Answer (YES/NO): YES